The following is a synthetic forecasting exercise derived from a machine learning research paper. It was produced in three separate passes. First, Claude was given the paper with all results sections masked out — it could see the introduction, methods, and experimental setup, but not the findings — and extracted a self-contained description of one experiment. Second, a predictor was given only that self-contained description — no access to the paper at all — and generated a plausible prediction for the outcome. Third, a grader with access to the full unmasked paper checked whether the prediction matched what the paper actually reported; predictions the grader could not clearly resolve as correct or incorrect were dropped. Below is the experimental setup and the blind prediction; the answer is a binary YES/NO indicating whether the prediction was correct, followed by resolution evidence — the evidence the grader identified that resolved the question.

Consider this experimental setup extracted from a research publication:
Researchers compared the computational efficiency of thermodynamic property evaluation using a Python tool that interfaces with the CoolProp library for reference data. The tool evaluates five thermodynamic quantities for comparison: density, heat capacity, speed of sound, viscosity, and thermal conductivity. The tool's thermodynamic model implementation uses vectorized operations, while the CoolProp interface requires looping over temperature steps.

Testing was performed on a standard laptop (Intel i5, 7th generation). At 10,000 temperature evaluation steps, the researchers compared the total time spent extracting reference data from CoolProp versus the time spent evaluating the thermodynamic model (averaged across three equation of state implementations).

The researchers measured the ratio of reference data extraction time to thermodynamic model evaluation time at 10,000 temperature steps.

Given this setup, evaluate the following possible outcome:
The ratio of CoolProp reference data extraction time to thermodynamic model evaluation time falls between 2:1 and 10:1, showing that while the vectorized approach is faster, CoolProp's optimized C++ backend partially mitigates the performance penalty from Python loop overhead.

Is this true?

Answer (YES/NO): NO